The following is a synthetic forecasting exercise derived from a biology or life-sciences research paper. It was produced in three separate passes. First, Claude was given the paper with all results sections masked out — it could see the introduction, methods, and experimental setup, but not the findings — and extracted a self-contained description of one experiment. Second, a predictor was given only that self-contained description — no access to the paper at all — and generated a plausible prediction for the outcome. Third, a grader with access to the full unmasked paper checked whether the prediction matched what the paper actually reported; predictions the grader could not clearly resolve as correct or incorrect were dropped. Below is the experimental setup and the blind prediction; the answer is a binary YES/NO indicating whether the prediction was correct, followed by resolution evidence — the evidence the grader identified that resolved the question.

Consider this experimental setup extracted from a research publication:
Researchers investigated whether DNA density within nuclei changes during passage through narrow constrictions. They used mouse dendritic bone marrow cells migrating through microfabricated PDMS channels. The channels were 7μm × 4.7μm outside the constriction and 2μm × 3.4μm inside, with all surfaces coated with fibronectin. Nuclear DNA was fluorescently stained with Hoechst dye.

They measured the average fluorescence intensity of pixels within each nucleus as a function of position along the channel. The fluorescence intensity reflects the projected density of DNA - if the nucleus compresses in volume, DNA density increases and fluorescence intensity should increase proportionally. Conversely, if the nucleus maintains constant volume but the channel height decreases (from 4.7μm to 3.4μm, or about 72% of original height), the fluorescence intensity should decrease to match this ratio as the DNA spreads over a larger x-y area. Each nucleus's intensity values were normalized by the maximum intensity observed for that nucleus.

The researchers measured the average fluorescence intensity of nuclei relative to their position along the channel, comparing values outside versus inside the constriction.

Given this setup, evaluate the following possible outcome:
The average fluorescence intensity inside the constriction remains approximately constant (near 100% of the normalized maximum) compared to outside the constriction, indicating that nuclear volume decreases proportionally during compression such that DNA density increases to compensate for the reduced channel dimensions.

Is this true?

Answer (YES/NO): NO